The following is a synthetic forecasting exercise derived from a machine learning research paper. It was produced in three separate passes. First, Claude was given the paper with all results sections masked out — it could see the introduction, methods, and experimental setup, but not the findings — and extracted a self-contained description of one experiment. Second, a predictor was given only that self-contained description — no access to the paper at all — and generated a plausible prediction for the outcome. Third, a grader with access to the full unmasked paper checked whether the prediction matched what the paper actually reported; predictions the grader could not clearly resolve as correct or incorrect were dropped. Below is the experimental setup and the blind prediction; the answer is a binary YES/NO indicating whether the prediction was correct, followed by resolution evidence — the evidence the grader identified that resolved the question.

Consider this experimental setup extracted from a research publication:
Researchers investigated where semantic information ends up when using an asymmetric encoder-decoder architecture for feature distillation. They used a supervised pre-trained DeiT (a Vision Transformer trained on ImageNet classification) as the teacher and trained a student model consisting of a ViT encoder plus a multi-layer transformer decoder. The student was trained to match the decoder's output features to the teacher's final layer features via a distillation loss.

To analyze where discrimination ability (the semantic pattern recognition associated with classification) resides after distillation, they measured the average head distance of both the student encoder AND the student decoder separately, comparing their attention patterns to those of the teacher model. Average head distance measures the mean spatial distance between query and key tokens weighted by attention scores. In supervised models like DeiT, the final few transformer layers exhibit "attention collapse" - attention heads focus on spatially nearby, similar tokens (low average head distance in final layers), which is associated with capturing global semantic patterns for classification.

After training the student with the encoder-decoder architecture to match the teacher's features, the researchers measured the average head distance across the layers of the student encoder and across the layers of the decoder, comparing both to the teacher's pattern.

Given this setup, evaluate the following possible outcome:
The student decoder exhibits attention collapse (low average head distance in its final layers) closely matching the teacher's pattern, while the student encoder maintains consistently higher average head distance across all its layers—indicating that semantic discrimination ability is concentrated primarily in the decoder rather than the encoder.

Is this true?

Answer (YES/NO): YES